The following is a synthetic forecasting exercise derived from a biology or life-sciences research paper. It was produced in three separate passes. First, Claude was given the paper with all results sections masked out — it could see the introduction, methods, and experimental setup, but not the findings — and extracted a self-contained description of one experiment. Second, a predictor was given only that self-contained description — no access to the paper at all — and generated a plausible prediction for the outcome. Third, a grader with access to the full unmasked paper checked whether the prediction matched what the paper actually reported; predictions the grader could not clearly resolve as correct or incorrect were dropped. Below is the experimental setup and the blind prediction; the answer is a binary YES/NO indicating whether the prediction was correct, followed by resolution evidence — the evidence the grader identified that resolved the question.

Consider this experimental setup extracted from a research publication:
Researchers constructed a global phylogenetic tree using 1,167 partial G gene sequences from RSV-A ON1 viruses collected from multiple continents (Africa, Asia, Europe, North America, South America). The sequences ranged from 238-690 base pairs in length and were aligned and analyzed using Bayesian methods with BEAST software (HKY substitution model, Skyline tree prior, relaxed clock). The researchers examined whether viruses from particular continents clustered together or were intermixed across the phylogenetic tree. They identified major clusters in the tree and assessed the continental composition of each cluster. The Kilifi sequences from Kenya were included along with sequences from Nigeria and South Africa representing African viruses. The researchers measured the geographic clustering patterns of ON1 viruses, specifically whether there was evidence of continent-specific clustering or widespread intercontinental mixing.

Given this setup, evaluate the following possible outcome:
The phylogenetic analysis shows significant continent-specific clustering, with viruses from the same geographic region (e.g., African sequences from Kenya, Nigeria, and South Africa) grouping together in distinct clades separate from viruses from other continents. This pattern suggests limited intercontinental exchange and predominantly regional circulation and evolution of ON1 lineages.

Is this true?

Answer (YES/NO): NO